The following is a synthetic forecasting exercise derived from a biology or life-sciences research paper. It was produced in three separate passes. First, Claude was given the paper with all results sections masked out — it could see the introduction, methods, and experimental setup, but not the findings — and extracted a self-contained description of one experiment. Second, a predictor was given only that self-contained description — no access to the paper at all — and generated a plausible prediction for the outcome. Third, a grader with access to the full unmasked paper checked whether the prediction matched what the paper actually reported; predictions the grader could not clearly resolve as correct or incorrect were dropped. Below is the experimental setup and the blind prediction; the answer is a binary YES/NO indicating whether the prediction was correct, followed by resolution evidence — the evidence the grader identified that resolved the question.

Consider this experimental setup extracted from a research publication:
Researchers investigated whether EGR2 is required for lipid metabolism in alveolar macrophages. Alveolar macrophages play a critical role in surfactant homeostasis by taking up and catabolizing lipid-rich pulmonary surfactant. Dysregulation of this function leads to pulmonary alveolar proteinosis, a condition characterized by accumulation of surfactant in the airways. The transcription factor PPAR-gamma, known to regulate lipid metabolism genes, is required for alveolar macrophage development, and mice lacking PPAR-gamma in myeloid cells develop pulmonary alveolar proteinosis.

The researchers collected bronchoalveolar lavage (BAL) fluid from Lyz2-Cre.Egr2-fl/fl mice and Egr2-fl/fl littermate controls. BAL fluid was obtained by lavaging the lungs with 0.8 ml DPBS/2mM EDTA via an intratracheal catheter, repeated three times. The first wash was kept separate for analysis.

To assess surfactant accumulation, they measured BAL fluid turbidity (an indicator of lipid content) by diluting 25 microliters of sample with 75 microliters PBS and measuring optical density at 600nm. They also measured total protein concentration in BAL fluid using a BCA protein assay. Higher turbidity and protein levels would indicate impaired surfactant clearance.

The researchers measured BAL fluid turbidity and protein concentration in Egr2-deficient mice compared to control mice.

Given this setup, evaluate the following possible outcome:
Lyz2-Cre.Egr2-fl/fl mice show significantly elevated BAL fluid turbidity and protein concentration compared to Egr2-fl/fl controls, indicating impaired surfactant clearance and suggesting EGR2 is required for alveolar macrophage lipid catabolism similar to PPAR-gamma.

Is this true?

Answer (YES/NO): NO